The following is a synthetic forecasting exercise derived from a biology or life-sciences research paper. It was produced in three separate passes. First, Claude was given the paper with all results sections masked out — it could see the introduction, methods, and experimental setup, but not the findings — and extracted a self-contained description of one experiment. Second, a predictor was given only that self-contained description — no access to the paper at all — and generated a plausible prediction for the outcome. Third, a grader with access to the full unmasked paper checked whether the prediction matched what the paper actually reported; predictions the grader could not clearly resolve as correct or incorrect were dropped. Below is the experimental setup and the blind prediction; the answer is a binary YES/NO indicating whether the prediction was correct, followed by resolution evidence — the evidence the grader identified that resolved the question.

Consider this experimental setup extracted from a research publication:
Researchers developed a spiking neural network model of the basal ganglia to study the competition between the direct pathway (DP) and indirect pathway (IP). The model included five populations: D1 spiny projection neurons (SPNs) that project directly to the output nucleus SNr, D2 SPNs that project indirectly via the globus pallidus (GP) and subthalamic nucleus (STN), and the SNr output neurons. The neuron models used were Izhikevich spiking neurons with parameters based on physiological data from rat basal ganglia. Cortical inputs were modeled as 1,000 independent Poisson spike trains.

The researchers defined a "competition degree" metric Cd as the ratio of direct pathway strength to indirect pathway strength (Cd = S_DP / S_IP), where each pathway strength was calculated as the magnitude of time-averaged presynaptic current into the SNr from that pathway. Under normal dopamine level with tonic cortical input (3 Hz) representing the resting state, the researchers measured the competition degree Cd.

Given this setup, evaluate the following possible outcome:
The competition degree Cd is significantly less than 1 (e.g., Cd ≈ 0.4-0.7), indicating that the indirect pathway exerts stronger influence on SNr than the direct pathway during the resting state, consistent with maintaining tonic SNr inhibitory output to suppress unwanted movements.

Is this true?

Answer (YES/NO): NO